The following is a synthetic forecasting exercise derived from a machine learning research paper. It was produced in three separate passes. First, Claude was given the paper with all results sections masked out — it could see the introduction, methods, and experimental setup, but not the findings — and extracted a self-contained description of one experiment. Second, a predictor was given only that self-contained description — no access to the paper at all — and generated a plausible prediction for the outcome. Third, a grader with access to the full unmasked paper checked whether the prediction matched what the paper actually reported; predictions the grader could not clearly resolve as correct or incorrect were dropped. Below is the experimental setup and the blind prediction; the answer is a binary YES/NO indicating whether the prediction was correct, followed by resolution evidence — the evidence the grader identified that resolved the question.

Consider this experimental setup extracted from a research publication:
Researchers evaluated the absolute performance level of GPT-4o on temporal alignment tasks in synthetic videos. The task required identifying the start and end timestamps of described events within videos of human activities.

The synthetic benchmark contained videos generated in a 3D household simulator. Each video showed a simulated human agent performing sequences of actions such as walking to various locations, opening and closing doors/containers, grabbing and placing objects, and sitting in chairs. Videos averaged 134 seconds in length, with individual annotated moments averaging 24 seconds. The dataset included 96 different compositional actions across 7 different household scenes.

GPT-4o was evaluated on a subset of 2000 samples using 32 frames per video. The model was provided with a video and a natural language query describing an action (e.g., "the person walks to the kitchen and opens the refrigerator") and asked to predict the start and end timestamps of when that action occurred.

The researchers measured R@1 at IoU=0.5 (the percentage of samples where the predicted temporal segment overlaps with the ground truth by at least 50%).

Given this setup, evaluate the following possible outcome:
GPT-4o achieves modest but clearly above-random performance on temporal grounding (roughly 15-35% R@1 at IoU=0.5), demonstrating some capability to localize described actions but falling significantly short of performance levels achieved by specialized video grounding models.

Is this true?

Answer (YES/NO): NO